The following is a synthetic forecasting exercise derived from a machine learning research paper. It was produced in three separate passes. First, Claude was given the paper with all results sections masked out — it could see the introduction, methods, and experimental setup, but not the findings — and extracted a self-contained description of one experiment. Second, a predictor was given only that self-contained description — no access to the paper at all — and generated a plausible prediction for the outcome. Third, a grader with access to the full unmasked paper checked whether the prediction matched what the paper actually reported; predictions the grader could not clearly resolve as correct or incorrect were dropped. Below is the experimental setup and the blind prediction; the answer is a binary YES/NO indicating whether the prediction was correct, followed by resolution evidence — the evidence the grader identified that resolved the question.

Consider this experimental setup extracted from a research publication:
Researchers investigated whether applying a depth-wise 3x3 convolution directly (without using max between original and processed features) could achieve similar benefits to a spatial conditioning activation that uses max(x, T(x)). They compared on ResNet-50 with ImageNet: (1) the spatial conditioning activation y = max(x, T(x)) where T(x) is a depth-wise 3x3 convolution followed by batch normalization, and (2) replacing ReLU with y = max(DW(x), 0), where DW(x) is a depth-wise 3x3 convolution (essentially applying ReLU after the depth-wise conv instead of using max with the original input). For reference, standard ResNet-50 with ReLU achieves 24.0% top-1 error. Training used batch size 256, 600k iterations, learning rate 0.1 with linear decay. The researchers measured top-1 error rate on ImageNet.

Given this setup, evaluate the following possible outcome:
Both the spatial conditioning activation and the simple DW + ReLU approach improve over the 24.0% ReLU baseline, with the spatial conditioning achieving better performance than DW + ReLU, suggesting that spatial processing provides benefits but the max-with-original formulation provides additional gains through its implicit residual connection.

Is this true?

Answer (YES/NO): YES